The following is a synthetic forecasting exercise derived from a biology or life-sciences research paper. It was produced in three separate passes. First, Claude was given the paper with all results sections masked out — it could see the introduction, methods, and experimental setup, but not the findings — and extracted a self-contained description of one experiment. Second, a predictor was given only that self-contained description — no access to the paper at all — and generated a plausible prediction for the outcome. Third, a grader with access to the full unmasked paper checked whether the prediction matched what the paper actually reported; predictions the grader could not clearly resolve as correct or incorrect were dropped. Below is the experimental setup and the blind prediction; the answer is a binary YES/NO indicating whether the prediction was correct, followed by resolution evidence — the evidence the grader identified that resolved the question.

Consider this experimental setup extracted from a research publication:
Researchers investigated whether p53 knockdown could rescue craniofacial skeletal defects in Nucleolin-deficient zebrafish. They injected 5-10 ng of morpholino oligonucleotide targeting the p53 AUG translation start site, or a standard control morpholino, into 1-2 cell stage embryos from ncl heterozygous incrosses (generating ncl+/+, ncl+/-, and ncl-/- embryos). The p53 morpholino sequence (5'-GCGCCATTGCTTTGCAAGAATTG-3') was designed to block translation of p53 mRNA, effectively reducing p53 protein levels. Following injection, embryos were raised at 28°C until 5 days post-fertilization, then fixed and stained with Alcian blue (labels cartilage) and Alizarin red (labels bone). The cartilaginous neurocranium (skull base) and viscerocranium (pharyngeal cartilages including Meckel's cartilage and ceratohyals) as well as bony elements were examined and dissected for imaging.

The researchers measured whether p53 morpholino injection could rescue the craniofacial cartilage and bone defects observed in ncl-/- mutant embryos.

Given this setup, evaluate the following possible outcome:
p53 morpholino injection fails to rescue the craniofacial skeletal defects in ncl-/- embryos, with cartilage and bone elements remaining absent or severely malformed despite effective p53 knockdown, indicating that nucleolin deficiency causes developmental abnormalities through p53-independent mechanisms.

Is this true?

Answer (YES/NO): NO